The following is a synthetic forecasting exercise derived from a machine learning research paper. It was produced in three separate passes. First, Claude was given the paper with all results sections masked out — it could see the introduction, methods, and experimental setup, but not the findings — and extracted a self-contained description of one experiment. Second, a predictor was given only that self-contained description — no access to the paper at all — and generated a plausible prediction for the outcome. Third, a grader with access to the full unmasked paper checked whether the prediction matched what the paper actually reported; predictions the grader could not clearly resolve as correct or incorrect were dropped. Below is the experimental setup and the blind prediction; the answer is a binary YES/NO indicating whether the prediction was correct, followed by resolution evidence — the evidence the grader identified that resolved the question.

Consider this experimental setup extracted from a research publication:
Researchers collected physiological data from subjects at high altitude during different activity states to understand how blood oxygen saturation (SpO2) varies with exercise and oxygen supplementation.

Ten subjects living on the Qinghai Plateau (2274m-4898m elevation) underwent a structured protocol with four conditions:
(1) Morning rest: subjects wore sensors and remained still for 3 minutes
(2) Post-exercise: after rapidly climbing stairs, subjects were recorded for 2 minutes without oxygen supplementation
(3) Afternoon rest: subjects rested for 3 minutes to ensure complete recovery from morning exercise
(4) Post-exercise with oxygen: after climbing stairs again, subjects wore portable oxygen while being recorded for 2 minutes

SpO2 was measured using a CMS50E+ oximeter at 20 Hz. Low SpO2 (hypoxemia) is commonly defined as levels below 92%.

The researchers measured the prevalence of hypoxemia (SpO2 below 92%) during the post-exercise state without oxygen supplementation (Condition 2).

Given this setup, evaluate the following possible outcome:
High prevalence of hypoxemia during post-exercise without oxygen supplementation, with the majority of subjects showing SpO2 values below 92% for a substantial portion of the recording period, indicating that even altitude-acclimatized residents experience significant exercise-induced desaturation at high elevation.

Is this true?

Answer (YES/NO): NO